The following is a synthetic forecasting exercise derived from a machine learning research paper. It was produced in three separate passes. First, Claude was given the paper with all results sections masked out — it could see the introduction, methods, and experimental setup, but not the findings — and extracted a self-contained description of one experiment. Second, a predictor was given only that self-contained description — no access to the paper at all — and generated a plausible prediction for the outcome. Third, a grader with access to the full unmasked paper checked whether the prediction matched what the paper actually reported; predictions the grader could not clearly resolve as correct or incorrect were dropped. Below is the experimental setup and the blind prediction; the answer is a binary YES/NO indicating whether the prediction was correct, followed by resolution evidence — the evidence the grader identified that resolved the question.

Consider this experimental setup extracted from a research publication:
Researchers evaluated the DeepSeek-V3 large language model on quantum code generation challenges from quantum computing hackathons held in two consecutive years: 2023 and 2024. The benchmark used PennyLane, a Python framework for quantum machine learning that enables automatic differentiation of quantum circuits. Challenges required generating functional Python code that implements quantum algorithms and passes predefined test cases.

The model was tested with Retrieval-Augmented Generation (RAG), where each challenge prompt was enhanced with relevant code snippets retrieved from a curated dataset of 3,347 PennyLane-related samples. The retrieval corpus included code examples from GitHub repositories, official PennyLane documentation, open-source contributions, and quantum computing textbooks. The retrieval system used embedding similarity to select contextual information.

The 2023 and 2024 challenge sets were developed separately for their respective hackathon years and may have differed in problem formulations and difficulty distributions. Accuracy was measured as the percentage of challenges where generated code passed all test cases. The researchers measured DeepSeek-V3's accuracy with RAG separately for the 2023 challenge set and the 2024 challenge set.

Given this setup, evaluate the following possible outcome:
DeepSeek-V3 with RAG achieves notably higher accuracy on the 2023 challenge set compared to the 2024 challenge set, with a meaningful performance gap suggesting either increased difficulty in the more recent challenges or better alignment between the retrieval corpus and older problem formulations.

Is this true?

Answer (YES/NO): YES